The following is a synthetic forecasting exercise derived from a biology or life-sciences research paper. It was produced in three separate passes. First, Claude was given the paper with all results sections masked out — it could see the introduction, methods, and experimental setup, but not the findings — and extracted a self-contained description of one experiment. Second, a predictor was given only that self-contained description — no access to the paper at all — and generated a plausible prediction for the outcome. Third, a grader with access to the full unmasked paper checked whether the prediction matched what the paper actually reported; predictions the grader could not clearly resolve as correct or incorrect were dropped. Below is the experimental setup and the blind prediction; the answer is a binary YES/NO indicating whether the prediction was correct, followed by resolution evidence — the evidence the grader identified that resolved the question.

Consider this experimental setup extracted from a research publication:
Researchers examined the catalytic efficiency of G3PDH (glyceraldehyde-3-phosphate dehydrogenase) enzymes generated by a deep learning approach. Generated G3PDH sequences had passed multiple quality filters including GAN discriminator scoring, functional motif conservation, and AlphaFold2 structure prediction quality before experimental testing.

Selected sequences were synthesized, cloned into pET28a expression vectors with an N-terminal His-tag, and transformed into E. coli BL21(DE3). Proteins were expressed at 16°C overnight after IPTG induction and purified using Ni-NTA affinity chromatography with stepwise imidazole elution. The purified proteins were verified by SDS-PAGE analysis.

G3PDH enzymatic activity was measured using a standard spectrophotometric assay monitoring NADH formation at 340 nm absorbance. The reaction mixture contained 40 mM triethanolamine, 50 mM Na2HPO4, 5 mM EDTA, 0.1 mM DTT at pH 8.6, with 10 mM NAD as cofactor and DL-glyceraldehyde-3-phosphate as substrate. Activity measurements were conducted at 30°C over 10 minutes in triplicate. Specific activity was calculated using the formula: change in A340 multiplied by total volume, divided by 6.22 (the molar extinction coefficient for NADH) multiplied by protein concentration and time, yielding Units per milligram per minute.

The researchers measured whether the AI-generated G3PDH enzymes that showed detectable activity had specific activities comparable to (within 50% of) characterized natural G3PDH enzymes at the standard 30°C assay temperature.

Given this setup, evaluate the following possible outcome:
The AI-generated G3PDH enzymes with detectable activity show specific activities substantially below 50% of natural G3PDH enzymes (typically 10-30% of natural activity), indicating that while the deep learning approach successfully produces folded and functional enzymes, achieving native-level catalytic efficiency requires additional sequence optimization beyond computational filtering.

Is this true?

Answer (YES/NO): NO